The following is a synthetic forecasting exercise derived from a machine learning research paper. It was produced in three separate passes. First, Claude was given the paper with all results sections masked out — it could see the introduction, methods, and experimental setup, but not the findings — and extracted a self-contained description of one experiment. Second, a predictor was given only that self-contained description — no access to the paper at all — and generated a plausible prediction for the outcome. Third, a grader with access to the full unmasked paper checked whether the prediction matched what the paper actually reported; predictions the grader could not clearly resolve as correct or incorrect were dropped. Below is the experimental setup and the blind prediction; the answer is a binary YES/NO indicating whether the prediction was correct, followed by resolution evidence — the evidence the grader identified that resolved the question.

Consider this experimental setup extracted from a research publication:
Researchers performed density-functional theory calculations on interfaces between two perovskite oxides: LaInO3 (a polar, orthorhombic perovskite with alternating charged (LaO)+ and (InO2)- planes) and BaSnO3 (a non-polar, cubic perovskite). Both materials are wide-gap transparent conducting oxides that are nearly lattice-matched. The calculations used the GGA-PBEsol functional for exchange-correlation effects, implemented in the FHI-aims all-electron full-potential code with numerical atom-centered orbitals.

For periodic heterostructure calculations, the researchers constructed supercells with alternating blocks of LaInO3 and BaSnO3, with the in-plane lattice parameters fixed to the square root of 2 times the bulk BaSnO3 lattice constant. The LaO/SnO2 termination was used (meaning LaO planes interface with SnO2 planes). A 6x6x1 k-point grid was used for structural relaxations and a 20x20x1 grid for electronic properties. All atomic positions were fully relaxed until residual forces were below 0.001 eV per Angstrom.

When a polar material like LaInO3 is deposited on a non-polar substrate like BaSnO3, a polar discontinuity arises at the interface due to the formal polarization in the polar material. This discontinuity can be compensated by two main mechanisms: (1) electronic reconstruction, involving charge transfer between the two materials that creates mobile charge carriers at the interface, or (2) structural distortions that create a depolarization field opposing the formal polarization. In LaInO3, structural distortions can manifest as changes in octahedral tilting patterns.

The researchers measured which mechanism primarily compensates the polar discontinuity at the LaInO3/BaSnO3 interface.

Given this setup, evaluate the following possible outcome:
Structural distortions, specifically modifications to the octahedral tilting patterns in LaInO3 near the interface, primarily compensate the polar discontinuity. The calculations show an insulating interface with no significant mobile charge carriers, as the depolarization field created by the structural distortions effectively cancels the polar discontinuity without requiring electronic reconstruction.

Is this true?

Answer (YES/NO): NO